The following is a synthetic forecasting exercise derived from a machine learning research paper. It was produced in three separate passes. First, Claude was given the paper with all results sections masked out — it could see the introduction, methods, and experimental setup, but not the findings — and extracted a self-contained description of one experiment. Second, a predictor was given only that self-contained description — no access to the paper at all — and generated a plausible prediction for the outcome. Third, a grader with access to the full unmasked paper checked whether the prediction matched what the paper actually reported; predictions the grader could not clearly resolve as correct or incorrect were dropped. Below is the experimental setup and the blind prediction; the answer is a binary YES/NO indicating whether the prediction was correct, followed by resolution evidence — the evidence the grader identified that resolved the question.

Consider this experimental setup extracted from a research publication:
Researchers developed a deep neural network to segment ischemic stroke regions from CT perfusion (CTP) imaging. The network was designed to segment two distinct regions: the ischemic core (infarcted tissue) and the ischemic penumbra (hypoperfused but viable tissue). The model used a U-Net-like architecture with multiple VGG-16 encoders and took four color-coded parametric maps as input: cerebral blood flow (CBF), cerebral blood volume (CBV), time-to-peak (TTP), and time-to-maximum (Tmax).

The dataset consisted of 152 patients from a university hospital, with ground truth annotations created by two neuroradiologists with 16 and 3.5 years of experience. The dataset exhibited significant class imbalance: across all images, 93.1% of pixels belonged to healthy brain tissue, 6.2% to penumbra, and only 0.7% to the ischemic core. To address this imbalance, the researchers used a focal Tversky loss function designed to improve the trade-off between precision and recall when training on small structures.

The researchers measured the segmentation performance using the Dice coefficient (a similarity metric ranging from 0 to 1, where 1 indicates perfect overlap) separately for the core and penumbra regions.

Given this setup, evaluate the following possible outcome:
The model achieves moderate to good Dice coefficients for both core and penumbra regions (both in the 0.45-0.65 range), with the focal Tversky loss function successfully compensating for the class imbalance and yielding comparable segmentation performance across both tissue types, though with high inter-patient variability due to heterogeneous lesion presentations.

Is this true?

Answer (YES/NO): NO